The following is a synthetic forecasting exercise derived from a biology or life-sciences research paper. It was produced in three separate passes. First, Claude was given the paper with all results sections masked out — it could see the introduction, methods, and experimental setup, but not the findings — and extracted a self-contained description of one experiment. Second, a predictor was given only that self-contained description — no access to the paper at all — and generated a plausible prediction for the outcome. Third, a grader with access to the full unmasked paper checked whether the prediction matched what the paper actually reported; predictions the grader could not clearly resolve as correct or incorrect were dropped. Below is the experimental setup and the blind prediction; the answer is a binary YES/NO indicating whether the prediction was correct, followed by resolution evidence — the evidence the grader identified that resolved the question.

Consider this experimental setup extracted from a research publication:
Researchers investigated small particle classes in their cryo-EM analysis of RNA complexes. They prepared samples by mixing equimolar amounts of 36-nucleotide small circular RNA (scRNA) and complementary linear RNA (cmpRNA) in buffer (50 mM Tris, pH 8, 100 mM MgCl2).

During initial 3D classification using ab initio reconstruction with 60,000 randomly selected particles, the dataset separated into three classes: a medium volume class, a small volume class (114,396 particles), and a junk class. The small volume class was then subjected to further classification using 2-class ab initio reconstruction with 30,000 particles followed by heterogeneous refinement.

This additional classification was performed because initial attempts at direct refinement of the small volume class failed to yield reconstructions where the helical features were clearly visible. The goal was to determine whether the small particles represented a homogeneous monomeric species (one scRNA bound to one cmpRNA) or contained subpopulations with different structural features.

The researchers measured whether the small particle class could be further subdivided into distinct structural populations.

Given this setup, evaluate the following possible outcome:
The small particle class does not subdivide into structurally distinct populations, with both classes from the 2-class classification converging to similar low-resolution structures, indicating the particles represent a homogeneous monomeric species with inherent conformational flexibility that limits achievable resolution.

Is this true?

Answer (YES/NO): NO